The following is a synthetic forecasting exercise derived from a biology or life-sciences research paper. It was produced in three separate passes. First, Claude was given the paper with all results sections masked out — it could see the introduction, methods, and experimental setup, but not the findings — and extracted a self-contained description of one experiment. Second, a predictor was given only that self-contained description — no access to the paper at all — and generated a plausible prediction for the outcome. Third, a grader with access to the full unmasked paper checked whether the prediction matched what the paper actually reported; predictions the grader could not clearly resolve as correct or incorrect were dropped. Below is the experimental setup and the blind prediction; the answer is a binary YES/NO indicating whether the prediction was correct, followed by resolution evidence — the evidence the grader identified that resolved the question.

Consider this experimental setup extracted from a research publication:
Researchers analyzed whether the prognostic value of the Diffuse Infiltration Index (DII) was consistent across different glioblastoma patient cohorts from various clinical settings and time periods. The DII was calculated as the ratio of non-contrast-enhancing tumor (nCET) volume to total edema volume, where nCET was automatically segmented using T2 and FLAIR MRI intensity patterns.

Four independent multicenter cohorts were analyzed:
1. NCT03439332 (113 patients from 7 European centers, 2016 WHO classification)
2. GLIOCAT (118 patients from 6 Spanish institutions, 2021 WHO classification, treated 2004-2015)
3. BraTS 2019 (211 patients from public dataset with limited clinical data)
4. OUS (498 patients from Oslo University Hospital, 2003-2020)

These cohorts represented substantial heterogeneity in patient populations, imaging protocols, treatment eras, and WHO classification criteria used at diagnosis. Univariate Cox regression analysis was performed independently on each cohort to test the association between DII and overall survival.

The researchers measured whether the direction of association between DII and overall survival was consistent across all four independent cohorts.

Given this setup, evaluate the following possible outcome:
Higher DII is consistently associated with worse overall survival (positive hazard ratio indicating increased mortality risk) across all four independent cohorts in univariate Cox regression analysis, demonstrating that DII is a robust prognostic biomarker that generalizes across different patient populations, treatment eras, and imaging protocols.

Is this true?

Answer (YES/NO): YES